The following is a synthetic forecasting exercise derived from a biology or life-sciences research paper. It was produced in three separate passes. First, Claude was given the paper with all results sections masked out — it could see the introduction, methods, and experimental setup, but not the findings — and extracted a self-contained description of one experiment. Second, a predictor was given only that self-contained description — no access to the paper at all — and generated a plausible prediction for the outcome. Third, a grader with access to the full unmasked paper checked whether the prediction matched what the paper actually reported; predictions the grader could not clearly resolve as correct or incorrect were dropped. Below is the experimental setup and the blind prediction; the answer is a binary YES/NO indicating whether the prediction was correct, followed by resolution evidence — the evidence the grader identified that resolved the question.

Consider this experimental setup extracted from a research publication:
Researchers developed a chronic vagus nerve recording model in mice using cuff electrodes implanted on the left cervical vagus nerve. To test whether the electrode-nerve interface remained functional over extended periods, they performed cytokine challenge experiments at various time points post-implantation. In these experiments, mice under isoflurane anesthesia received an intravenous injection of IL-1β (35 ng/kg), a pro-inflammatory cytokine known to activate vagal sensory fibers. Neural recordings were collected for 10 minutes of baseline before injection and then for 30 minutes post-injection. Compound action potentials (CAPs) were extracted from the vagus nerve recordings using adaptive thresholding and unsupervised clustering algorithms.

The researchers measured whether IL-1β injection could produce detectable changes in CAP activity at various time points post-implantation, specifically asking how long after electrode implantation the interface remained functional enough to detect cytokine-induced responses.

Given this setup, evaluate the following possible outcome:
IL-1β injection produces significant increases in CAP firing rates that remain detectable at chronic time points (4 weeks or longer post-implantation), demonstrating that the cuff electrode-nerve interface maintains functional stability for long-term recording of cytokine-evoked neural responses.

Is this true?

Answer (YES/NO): YES